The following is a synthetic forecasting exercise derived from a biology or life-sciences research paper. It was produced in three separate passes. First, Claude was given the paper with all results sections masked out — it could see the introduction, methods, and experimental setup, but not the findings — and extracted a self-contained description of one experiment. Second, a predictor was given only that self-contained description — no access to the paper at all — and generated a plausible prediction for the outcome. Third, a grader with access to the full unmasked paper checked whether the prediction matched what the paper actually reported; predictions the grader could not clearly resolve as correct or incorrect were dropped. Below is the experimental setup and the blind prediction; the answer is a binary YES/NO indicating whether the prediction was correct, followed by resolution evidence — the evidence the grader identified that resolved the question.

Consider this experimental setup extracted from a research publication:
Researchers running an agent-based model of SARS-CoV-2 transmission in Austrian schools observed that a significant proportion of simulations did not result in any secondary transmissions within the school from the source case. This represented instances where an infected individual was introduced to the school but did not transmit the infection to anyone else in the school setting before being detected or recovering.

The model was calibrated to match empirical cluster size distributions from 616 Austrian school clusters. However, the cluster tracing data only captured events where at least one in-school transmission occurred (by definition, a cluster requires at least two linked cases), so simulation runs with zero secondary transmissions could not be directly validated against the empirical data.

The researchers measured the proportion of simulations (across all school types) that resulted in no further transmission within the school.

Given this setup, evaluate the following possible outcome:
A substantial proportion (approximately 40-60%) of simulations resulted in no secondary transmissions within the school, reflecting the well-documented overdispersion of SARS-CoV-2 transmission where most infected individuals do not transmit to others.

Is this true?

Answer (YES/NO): YES